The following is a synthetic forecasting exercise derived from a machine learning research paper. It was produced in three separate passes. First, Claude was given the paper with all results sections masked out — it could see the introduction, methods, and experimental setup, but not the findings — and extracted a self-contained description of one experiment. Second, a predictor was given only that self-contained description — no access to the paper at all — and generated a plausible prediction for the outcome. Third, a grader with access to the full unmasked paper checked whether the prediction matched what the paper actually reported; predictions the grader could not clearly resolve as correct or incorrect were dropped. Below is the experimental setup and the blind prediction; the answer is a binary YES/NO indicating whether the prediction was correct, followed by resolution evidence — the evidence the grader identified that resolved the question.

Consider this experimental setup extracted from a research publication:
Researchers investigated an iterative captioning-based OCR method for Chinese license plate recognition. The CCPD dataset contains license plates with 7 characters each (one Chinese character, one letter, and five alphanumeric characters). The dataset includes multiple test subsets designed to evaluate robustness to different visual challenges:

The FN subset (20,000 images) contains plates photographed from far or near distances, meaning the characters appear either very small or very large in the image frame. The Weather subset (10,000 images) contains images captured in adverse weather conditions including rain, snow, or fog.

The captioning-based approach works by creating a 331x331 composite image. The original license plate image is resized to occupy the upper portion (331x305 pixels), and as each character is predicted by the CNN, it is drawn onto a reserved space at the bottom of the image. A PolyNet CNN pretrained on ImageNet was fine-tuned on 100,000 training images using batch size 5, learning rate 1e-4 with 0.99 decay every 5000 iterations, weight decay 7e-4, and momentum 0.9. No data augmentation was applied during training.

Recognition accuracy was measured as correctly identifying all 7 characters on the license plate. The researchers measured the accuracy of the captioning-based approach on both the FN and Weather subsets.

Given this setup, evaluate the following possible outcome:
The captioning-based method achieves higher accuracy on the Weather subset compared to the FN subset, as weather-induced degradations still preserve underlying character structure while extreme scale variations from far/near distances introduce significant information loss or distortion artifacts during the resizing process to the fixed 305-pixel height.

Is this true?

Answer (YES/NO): YES